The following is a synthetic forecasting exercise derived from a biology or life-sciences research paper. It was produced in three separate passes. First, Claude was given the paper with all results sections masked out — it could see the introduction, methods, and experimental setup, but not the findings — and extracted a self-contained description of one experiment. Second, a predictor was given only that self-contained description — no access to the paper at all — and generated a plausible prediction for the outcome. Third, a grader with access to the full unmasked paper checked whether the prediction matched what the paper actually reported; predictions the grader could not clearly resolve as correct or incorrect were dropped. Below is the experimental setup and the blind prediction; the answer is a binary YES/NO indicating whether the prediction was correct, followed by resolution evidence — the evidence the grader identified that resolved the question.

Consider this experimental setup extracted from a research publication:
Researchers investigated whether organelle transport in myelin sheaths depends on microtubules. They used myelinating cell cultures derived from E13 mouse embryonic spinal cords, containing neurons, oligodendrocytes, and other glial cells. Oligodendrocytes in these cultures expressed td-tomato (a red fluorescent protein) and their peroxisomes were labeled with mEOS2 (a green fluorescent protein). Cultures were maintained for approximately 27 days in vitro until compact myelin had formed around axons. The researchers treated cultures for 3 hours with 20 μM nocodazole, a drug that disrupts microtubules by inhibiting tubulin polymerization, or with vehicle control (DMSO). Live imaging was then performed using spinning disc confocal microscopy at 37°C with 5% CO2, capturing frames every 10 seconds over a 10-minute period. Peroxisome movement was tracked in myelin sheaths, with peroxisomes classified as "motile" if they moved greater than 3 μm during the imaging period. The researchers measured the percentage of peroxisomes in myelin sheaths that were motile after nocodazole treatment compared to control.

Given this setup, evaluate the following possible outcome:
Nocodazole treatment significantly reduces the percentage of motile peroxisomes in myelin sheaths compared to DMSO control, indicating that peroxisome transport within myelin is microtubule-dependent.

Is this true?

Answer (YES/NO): YES